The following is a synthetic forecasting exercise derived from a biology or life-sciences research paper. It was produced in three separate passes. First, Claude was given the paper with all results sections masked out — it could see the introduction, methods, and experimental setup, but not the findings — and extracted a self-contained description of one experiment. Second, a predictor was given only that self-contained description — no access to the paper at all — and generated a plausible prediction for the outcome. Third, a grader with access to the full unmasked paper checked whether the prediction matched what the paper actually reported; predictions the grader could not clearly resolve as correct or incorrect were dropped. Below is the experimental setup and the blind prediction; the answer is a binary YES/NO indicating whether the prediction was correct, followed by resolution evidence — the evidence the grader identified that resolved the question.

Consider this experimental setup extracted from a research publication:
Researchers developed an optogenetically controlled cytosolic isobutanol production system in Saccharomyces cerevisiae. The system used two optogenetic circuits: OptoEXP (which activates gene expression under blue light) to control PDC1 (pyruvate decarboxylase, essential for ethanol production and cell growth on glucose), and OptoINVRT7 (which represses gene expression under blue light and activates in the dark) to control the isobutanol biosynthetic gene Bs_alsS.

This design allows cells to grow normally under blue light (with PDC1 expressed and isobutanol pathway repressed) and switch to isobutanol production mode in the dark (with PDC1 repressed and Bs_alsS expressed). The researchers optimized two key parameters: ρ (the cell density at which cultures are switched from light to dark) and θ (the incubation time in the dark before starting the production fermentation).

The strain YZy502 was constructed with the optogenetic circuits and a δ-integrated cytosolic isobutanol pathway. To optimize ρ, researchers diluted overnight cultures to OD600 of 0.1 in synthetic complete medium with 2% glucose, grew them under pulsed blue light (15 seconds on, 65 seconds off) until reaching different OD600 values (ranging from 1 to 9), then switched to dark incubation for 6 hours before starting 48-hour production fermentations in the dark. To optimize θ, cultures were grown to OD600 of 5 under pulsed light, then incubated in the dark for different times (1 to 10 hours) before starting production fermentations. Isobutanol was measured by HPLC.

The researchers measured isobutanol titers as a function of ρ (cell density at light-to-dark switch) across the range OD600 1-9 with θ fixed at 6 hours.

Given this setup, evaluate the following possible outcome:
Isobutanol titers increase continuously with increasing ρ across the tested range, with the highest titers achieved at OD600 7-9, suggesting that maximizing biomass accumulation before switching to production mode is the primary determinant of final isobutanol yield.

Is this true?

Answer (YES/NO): NO